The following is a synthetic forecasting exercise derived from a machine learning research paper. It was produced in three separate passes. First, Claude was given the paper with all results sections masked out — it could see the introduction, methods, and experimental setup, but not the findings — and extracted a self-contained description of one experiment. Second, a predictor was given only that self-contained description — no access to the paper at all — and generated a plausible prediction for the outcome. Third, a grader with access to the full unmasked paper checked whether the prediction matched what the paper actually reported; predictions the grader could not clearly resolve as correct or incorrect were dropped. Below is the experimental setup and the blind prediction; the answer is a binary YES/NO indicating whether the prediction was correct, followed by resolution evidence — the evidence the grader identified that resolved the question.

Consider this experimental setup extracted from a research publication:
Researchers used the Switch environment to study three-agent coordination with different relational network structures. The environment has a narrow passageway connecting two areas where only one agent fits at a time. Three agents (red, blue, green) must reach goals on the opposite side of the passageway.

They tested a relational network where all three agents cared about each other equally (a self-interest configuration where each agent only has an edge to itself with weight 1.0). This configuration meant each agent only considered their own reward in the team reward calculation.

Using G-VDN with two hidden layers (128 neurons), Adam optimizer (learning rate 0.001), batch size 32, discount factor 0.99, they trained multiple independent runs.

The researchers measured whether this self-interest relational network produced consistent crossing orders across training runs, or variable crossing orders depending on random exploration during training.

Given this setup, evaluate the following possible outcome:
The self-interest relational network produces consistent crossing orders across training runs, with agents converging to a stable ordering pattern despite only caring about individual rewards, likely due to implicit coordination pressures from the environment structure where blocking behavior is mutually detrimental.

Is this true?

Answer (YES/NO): NO